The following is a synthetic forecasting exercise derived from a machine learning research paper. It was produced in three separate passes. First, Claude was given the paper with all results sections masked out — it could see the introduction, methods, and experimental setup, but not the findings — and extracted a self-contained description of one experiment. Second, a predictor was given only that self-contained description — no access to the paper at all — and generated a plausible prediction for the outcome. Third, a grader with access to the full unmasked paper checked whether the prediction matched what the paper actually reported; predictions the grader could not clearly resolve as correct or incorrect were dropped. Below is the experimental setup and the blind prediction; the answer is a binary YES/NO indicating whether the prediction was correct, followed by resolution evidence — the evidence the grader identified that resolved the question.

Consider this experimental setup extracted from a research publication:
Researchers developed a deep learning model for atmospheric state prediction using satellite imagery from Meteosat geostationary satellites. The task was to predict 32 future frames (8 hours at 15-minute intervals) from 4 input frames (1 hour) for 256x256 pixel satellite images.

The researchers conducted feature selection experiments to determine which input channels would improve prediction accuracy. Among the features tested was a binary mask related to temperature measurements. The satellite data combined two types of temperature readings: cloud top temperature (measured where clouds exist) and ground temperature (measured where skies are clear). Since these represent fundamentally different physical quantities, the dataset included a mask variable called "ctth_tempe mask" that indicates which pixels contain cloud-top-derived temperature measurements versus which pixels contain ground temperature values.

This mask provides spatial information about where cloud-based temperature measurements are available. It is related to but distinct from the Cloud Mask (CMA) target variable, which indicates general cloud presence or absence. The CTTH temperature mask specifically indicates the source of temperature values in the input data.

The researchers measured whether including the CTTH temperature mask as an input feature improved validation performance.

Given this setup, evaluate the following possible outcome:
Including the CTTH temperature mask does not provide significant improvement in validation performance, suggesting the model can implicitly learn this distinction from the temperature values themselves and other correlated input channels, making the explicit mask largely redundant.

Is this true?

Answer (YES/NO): NO